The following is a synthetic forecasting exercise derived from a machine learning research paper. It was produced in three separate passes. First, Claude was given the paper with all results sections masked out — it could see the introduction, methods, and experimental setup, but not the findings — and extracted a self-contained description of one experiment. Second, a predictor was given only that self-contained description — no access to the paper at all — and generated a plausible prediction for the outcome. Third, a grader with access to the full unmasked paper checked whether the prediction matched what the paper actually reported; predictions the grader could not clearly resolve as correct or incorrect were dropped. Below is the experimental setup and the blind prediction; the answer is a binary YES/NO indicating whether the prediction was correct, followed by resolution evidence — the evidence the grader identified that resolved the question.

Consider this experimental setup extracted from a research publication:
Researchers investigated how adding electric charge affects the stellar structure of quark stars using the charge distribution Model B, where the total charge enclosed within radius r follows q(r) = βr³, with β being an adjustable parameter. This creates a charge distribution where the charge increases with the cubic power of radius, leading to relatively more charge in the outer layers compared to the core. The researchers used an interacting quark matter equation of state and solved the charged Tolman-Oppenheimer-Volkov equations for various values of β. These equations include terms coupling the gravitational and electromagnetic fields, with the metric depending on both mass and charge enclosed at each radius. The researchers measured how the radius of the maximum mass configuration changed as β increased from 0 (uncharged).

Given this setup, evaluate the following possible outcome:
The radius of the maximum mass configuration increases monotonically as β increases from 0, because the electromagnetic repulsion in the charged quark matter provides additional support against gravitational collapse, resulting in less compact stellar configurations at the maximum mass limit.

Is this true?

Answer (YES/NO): YES